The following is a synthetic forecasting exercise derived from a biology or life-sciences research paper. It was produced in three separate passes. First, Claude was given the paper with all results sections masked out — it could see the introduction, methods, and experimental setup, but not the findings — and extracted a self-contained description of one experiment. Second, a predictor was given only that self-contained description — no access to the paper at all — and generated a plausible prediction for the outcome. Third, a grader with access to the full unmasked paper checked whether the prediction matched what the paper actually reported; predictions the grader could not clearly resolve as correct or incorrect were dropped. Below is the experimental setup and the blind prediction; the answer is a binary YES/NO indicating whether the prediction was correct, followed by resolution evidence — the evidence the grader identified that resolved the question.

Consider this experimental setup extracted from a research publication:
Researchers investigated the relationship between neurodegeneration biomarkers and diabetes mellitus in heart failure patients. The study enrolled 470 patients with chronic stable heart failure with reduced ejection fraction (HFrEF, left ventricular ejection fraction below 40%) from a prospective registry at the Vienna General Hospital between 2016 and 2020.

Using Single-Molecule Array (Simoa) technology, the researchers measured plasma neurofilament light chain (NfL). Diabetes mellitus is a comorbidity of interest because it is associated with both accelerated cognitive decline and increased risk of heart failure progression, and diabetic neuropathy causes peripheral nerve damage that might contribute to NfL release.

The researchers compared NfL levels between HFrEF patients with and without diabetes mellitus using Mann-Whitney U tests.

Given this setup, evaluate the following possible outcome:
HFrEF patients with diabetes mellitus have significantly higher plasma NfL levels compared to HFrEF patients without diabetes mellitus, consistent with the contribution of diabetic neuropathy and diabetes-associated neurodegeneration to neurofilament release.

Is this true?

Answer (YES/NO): YES